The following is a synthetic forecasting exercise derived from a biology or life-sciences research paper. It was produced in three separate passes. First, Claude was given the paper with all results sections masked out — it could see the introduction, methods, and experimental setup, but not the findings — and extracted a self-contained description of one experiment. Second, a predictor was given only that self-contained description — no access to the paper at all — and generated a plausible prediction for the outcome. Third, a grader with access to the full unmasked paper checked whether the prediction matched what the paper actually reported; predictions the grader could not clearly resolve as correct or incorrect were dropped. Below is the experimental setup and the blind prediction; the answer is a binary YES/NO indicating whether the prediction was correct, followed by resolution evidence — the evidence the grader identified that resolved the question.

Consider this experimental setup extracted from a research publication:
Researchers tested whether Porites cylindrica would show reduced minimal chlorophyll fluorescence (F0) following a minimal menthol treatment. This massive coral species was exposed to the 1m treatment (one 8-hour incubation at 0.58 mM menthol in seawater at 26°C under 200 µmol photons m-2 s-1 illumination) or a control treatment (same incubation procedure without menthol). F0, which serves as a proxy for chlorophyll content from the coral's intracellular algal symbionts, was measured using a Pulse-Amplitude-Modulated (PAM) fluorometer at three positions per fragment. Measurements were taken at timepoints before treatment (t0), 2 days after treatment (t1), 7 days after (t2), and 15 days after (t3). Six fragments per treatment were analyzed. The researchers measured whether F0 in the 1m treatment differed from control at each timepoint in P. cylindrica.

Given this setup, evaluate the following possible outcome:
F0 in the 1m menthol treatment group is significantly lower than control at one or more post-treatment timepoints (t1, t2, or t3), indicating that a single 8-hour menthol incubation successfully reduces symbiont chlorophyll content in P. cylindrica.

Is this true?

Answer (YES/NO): NO